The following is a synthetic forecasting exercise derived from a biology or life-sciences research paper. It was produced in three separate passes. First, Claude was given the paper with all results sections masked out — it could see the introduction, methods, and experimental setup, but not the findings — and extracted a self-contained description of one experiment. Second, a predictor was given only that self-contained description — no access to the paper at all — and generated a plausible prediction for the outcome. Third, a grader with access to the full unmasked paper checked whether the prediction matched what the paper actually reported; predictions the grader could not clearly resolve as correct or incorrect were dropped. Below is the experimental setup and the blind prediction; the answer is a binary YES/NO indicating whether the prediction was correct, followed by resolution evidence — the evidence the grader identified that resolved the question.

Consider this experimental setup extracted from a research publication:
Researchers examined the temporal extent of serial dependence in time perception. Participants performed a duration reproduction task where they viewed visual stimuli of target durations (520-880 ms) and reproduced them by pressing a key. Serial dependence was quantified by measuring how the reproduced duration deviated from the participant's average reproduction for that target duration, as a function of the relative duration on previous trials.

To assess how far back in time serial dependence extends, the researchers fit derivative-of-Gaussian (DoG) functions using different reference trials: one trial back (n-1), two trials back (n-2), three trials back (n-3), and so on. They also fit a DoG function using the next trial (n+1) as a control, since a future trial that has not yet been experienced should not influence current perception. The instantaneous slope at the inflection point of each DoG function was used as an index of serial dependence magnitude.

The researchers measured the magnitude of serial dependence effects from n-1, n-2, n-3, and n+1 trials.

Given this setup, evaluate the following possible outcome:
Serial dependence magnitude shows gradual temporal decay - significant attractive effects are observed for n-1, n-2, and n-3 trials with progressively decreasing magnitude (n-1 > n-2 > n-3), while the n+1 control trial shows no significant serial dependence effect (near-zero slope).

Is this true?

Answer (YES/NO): NO